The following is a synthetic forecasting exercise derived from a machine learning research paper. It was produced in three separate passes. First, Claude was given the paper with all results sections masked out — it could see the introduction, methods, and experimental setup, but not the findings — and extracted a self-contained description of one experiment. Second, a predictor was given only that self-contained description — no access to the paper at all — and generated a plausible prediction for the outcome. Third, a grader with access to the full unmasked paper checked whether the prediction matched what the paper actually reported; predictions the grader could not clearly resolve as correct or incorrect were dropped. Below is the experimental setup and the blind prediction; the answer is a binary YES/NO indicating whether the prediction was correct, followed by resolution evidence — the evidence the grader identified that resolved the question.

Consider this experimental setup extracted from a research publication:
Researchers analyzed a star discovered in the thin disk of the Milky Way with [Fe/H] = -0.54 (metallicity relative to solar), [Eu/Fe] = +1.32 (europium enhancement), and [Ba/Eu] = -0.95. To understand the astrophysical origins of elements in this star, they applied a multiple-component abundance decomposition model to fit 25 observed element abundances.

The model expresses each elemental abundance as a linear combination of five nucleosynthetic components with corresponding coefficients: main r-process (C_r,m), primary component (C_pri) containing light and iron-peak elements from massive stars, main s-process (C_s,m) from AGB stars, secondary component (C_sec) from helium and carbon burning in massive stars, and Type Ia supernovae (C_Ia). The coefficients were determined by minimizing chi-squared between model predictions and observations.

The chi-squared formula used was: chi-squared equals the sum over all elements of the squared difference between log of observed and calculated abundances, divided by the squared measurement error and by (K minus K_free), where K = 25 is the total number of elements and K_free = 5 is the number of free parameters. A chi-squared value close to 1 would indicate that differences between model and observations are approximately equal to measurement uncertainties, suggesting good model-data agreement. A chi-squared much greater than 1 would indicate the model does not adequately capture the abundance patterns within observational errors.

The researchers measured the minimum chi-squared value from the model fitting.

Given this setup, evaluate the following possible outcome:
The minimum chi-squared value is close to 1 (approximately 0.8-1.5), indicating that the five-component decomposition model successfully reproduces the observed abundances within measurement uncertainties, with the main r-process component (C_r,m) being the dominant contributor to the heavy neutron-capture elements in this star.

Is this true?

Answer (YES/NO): YES